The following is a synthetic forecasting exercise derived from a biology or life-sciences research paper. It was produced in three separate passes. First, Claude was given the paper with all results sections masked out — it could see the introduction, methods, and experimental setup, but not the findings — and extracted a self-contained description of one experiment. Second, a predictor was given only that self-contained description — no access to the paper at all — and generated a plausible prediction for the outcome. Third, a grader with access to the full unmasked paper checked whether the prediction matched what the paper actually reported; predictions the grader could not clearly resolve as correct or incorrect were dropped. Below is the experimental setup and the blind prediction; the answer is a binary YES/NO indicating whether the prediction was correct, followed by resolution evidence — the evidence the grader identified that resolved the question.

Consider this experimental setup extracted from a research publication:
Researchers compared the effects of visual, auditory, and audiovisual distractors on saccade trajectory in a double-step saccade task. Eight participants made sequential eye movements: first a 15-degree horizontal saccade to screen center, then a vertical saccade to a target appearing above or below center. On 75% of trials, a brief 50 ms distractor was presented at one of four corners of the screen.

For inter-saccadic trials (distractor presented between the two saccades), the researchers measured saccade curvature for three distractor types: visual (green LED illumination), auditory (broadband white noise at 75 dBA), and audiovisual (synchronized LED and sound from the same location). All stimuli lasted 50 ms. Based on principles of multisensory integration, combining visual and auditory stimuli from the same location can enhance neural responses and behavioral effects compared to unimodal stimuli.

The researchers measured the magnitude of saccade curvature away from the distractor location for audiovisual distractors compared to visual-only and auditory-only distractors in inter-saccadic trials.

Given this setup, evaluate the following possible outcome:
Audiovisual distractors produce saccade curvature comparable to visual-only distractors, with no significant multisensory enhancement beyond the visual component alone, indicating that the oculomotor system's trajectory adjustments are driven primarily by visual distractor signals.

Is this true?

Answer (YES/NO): NO